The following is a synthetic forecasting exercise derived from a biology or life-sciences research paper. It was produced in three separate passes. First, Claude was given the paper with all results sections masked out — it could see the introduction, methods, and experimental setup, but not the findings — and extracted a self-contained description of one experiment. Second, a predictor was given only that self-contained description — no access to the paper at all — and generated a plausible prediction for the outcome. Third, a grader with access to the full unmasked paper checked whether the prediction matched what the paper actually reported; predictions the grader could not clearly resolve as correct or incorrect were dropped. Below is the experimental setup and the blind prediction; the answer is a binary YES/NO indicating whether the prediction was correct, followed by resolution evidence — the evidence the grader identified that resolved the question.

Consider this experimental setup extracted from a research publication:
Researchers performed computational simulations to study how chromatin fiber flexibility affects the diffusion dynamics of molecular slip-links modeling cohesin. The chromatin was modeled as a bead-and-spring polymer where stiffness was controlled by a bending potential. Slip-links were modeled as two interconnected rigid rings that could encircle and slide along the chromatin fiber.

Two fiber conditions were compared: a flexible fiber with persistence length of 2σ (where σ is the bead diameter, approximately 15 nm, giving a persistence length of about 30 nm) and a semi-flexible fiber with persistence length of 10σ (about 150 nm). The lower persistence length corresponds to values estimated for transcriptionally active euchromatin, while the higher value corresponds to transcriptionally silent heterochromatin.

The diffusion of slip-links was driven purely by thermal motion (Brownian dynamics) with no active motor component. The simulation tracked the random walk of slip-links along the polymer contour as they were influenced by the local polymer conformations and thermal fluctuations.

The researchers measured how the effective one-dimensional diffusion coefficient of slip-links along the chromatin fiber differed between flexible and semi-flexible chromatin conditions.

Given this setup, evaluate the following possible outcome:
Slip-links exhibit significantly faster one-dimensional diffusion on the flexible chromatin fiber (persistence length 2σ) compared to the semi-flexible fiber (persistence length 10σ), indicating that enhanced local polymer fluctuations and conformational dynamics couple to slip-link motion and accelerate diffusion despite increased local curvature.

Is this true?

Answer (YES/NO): NO